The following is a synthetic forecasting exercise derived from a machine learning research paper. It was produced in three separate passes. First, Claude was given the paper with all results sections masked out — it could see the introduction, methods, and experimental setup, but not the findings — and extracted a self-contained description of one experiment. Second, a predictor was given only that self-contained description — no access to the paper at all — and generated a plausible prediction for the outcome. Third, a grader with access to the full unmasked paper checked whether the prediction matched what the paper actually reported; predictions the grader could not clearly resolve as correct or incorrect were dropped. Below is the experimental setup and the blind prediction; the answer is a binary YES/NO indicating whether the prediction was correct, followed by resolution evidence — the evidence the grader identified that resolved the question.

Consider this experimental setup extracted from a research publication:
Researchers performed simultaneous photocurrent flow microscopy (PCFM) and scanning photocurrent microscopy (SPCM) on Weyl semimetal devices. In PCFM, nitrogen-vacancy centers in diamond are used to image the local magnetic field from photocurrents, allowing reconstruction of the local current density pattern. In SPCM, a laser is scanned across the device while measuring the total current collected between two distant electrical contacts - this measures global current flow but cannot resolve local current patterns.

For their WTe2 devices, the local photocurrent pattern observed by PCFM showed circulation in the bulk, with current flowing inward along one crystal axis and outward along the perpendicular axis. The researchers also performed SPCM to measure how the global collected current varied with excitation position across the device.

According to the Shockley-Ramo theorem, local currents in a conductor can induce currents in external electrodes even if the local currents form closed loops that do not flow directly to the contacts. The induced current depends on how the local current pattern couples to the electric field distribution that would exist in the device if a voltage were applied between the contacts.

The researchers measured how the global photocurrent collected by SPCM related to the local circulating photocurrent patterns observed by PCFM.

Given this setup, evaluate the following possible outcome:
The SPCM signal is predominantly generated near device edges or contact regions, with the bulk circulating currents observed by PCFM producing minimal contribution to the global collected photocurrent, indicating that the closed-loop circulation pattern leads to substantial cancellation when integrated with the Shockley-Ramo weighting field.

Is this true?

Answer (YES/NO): NO